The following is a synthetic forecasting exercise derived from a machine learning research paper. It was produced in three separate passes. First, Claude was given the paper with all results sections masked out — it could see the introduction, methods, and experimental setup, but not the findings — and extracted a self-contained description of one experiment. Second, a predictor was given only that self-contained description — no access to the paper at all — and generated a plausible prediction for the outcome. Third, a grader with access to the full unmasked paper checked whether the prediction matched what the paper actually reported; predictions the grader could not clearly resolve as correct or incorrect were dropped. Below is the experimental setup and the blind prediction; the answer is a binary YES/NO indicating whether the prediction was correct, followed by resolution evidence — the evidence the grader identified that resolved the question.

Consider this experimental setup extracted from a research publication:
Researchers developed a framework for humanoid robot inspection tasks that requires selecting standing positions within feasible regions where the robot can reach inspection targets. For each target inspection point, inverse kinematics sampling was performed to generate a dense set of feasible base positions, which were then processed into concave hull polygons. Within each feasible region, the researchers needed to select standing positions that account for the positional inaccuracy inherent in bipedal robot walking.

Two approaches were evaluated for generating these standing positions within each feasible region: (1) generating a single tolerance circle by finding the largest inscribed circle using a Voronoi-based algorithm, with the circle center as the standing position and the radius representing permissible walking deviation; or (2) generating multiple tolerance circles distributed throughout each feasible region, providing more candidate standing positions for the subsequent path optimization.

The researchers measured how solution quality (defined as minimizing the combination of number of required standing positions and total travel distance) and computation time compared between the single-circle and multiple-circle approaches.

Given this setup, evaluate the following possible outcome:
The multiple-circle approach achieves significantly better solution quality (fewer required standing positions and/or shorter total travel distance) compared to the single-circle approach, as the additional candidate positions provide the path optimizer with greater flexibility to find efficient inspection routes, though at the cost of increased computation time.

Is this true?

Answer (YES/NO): NO